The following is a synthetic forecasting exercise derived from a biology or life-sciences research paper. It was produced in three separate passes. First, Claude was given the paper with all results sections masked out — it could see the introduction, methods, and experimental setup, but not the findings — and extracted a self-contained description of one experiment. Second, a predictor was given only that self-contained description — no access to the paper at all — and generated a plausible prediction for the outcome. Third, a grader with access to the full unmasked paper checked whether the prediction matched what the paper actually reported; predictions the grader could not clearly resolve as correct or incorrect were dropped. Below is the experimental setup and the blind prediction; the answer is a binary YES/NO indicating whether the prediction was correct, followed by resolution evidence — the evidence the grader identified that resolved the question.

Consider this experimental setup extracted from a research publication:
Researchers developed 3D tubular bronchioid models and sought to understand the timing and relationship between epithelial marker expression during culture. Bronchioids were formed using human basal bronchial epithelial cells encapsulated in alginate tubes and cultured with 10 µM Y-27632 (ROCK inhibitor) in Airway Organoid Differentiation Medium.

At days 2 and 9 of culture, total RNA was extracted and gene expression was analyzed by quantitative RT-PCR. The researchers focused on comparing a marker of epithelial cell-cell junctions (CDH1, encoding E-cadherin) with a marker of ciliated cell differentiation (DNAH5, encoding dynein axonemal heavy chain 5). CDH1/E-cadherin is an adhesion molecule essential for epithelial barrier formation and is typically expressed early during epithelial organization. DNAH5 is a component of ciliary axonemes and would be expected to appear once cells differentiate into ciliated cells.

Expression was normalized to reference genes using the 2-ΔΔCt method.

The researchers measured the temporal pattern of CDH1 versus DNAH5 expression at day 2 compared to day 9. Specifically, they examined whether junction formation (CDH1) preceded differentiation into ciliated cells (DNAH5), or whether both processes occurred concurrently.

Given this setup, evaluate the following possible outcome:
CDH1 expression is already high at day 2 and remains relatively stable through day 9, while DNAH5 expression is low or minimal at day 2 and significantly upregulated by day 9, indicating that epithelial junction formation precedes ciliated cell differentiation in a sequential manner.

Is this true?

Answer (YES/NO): YES